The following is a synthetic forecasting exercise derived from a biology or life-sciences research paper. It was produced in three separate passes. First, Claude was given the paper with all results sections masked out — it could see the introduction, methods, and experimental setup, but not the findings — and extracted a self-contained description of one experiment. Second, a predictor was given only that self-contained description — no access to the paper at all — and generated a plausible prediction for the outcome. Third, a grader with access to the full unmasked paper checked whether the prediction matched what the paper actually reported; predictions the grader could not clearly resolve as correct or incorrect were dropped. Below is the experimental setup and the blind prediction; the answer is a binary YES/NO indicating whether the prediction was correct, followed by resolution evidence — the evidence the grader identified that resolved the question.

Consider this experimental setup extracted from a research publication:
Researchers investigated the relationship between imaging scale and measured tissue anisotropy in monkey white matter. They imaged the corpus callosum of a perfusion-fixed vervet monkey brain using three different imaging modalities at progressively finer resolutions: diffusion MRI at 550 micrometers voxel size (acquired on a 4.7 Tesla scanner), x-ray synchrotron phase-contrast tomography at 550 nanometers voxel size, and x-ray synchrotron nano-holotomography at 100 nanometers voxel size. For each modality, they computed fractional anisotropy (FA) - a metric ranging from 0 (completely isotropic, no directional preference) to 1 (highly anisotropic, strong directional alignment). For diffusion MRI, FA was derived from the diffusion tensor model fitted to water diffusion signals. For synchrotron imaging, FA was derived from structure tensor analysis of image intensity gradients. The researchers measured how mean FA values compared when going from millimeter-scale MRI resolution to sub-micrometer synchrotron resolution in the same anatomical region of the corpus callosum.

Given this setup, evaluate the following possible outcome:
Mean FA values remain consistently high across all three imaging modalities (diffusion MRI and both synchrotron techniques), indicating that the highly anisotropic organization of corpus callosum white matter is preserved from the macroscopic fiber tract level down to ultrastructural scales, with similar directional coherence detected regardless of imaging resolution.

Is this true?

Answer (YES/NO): NO